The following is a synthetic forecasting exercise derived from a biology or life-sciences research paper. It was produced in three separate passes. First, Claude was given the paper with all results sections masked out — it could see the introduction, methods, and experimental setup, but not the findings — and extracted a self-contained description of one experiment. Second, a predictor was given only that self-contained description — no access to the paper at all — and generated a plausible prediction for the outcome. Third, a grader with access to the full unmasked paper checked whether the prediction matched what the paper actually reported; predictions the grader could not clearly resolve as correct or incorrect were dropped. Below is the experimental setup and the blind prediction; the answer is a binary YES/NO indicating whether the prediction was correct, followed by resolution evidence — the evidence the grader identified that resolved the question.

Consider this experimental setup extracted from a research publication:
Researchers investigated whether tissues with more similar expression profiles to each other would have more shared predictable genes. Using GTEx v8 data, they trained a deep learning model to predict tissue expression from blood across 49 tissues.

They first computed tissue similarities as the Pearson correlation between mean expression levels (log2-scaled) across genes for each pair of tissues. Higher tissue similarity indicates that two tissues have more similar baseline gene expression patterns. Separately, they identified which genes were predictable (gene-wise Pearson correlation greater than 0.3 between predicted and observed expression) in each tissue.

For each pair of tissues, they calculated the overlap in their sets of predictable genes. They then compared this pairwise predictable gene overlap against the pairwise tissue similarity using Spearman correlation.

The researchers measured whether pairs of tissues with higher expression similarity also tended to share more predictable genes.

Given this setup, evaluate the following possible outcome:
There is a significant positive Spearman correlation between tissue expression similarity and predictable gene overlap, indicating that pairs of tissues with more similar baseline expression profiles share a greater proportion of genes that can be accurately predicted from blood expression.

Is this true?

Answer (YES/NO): YES